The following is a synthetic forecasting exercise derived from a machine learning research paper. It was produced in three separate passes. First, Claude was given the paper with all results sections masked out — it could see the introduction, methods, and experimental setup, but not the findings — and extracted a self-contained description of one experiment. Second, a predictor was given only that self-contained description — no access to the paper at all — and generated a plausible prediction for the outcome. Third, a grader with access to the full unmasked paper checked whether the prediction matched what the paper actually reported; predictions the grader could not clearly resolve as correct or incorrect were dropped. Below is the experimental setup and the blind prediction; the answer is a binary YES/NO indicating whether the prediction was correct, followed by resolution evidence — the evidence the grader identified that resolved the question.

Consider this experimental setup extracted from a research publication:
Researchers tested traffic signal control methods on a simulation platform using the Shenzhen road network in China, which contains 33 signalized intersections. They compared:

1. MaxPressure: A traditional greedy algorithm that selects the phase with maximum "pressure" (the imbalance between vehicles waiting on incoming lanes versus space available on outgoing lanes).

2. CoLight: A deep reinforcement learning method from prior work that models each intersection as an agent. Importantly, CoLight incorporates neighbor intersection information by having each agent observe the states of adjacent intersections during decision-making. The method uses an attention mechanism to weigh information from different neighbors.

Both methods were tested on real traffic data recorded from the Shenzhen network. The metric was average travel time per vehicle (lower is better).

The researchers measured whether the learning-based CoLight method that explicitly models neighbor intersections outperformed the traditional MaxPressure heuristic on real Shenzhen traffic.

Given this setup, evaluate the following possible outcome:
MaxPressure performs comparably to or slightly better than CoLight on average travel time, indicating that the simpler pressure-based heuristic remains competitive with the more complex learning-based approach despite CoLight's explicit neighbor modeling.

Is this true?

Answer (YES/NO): YES